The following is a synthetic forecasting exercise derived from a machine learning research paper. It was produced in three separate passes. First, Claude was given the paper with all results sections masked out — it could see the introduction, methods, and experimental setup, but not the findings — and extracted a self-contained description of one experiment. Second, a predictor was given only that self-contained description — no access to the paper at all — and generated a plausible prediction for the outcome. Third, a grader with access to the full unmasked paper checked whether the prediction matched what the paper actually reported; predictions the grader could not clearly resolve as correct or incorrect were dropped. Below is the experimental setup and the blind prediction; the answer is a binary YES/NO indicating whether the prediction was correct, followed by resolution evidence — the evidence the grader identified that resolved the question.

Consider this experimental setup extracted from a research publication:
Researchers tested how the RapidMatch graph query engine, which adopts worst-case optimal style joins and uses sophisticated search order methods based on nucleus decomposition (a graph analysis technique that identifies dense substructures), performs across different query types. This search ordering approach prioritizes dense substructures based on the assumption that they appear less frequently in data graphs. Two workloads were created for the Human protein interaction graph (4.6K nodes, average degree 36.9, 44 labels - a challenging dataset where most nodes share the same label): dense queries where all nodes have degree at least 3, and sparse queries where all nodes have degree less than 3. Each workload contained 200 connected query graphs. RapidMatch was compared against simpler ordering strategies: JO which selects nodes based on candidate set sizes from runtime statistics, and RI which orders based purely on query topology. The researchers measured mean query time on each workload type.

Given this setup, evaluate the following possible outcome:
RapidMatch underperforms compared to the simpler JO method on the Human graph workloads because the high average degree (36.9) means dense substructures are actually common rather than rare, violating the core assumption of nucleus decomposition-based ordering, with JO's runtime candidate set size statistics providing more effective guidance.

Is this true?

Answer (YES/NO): NO